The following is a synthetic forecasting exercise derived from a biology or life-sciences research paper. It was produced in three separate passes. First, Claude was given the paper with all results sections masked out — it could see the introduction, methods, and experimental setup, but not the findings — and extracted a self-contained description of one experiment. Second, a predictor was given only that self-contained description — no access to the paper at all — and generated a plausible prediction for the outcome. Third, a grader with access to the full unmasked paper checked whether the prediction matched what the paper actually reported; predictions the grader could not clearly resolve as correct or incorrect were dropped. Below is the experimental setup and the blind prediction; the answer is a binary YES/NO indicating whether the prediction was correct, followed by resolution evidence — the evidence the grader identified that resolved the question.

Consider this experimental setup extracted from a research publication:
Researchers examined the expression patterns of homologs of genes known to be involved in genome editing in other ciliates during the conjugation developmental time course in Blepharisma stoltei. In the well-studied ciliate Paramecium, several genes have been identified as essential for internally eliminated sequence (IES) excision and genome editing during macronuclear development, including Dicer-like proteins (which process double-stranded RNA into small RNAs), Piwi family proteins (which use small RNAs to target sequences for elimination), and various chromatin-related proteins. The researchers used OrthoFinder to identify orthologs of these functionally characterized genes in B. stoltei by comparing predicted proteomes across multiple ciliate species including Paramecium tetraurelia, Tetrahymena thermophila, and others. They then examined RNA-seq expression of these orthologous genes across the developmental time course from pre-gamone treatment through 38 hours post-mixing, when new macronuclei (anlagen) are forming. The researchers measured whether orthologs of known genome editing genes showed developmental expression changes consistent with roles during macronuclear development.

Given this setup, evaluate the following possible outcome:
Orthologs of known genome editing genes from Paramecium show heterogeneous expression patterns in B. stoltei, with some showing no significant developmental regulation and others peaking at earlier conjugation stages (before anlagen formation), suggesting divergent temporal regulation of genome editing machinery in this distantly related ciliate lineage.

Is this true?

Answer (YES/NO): NO